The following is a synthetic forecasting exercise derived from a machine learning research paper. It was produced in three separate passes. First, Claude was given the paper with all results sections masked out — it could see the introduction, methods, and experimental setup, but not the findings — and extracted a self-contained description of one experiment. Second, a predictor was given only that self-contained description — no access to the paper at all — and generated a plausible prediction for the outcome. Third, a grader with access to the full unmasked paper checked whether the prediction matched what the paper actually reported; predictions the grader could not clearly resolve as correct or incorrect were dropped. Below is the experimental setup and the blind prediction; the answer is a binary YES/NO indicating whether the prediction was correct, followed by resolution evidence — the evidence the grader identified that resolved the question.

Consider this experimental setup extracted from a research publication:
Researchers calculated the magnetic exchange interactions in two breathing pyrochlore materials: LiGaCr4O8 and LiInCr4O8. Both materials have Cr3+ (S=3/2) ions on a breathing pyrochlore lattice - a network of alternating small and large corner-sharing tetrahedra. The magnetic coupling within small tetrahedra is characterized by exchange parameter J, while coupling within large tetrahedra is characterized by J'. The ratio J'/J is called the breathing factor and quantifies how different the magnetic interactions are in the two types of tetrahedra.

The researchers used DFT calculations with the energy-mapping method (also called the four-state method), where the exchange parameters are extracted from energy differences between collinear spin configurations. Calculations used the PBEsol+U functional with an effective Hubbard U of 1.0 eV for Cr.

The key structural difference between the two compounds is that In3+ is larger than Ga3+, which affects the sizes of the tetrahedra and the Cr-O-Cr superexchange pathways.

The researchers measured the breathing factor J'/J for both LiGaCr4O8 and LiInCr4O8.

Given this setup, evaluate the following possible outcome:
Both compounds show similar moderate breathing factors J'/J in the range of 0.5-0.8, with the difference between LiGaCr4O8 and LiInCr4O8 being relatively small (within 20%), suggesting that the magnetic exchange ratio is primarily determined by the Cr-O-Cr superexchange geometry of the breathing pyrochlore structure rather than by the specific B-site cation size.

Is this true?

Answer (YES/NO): NO